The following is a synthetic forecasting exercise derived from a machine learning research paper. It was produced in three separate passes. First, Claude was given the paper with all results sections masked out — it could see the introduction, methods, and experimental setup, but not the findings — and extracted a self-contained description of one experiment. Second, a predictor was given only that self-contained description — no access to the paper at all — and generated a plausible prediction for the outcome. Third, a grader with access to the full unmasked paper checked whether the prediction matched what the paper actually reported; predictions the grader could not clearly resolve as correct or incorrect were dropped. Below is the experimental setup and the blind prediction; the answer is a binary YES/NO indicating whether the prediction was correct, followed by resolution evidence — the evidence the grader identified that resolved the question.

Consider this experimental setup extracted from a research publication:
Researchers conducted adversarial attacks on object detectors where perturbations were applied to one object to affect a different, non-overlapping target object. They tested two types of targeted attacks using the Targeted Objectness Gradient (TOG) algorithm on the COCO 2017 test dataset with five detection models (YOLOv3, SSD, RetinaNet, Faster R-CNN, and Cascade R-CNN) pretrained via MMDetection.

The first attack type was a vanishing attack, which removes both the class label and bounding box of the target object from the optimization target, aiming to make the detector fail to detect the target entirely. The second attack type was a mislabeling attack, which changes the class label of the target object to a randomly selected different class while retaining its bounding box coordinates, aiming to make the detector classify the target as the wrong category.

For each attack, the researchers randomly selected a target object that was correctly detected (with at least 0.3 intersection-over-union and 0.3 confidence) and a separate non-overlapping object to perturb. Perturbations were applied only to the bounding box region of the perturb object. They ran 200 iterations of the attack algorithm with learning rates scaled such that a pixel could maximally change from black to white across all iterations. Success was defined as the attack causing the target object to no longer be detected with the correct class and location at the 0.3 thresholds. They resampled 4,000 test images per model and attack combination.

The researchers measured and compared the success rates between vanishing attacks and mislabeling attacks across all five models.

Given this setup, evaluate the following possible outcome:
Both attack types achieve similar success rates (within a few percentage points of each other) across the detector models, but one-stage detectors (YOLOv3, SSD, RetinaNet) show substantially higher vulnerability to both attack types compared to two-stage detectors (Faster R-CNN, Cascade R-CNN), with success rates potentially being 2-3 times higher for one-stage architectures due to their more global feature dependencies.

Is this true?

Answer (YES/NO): NO